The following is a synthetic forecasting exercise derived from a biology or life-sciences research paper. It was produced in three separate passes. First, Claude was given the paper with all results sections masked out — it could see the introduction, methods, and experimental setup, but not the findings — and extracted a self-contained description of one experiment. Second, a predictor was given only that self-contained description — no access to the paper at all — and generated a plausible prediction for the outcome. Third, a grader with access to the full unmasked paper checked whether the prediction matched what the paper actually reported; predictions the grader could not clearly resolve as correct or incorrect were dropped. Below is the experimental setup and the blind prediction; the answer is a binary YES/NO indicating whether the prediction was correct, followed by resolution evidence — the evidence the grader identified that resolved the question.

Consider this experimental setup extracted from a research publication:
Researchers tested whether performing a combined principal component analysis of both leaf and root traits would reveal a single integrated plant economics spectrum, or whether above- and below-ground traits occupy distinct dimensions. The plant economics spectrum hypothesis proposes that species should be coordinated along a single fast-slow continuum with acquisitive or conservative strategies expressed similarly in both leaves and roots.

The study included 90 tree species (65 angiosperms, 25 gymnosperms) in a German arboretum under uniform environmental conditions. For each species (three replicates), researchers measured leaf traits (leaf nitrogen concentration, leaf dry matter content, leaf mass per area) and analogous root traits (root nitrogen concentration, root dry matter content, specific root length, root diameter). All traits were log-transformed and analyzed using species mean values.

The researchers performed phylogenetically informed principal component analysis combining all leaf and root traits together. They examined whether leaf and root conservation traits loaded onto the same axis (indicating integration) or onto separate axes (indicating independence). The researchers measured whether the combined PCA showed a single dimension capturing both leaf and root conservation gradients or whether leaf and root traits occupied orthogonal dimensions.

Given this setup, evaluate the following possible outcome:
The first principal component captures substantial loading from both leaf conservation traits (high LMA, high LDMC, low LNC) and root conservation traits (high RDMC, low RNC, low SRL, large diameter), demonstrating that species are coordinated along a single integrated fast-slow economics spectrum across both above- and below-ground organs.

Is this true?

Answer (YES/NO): NO